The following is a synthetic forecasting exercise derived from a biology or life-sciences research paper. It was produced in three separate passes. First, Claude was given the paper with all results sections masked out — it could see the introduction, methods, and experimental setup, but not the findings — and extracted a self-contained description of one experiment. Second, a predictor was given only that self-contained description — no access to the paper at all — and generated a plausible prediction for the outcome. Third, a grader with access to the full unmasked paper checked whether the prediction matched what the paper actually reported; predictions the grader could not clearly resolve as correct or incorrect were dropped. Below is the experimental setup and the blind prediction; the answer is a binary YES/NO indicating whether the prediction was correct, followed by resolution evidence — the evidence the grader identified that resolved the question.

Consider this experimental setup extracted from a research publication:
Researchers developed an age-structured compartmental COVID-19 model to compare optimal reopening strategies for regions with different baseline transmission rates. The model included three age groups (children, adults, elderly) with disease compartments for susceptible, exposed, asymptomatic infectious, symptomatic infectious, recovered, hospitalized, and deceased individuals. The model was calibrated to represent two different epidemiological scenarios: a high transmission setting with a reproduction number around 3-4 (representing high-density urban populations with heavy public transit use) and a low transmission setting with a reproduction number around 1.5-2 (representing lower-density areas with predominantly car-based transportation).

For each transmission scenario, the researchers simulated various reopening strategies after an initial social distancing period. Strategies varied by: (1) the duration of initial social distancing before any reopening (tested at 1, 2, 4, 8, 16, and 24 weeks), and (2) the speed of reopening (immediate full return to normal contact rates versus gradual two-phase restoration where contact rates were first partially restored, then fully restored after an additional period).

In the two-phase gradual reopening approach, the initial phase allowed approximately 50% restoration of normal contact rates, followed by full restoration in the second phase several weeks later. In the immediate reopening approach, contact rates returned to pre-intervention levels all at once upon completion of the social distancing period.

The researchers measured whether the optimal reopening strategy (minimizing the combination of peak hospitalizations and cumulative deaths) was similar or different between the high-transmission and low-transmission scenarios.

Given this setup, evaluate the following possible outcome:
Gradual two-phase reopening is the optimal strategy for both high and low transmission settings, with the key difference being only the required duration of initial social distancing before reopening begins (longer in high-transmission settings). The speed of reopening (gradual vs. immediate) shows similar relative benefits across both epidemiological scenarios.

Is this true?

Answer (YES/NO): NO